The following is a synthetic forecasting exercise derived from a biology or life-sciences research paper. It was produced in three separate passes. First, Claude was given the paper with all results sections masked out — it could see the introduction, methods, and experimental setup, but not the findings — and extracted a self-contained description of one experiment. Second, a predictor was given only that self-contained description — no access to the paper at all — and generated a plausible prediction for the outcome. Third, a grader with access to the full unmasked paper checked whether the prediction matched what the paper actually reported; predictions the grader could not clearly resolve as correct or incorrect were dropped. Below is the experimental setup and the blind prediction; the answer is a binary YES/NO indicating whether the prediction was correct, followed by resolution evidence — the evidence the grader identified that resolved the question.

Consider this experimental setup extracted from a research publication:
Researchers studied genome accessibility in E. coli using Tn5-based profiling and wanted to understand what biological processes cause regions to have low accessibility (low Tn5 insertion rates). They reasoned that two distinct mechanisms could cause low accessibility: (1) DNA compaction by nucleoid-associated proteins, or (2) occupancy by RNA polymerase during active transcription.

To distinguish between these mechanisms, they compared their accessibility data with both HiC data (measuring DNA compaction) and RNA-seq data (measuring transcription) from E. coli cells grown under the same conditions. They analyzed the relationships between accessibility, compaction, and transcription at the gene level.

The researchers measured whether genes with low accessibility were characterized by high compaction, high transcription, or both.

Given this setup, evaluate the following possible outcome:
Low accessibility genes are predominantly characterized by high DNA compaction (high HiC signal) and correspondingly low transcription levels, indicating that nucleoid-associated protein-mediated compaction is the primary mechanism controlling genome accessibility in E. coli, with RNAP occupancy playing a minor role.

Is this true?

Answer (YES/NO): NO